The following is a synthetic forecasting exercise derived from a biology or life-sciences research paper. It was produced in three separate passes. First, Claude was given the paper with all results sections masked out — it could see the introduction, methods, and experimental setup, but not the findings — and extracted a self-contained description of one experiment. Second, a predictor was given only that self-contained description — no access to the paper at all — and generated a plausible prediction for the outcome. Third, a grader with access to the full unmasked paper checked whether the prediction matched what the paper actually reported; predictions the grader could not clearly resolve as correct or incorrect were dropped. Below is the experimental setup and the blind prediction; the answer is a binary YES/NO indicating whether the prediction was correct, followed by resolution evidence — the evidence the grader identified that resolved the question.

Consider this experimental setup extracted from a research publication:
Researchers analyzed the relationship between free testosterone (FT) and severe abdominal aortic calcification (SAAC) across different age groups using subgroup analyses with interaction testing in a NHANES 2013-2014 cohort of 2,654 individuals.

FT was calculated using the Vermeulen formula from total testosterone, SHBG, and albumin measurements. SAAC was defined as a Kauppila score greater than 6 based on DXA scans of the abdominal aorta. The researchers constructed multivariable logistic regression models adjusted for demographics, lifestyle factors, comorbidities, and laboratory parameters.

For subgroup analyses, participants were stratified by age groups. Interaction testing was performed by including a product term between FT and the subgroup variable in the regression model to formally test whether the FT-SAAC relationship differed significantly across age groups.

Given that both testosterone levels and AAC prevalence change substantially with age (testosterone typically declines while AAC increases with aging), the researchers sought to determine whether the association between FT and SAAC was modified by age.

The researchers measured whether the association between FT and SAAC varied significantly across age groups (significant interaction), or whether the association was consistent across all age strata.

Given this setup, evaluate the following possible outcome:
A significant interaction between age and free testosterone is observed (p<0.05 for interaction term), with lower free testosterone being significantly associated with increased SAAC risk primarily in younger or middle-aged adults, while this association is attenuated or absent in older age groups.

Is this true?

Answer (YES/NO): NO